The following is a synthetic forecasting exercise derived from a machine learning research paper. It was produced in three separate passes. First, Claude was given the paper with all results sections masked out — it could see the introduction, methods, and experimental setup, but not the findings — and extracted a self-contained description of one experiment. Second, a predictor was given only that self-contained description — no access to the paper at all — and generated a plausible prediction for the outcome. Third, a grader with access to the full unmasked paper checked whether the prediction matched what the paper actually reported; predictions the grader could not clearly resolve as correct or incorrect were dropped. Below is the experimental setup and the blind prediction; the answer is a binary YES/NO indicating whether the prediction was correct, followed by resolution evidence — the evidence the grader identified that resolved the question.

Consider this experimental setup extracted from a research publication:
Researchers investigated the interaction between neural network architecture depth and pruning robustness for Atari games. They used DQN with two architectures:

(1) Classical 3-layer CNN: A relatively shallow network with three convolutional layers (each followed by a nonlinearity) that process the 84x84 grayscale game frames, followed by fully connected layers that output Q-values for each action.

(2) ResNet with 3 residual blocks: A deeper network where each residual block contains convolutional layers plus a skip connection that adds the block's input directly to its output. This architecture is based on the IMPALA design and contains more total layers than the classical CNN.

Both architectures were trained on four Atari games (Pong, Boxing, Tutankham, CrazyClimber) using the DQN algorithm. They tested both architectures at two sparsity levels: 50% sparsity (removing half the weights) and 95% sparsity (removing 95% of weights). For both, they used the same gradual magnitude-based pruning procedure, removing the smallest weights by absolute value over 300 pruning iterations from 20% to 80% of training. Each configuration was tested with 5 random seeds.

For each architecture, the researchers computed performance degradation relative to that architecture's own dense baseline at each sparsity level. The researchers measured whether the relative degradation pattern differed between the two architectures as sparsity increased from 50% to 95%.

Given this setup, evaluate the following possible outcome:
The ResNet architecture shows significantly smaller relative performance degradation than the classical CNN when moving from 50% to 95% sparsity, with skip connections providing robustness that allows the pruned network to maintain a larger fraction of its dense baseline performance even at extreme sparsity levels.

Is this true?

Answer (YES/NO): YES